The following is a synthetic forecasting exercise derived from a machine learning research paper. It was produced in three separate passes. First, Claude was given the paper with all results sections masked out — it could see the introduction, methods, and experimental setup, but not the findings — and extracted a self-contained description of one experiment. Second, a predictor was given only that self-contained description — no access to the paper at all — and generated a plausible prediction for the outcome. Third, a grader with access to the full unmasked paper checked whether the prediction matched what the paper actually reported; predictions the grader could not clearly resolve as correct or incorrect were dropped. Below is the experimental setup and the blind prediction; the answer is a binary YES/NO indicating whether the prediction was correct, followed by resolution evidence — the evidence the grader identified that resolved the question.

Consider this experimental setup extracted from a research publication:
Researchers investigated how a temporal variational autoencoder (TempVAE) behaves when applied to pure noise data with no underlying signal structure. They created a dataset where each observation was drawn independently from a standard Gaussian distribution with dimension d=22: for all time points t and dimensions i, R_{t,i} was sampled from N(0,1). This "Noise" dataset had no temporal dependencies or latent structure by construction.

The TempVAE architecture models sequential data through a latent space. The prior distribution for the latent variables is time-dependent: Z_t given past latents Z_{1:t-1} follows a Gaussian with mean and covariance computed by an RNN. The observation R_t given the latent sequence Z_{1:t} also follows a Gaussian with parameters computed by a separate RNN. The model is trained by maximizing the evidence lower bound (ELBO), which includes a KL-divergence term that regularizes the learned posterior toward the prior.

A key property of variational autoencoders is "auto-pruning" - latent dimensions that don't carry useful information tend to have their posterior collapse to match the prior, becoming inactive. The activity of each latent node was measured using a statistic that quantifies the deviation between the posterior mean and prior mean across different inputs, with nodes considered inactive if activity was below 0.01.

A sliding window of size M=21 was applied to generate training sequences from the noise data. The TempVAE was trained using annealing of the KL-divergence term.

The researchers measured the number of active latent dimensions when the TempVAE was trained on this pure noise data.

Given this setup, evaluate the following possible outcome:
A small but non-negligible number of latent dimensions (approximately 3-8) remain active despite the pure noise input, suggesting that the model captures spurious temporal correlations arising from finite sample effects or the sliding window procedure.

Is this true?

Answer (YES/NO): NO